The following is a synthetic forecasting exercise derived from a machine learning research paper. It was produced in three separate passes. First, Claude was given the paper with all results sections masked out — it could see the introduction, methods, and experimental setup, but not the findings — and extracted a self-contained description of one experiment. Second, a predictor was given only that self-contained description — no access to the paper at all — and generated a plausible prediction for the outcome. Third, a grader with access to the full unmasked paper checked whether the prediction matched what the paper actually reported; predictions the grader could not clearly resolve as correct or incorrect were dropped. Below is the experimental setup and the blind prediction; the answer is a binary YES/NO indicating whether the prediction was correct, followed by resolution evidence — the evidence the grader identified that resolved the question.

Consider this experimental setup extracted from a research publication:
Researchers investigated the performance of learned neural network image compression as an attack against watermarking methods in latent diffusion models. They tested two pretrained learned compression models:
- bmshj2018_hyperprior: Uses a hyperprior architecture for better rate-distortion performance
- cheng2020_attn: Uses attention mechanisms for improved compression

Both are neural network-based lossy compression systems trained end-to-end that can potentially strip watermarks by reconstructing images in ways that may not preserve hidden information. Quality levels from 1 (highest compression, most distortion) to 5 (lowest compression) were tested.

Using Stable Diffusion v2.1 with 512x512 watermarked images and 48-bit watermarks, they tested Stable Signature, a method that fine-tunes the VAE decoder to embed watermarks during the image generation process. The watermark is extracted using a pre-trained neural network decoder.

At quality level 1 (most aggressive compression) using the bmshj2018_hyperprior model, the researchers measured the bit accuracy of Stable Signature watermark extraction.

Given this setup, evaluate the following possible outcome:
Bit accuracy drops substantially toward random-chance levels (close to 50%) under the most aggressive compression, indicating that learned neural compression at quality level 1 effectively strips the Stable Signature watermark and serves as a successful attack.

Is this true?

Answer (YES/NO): YES